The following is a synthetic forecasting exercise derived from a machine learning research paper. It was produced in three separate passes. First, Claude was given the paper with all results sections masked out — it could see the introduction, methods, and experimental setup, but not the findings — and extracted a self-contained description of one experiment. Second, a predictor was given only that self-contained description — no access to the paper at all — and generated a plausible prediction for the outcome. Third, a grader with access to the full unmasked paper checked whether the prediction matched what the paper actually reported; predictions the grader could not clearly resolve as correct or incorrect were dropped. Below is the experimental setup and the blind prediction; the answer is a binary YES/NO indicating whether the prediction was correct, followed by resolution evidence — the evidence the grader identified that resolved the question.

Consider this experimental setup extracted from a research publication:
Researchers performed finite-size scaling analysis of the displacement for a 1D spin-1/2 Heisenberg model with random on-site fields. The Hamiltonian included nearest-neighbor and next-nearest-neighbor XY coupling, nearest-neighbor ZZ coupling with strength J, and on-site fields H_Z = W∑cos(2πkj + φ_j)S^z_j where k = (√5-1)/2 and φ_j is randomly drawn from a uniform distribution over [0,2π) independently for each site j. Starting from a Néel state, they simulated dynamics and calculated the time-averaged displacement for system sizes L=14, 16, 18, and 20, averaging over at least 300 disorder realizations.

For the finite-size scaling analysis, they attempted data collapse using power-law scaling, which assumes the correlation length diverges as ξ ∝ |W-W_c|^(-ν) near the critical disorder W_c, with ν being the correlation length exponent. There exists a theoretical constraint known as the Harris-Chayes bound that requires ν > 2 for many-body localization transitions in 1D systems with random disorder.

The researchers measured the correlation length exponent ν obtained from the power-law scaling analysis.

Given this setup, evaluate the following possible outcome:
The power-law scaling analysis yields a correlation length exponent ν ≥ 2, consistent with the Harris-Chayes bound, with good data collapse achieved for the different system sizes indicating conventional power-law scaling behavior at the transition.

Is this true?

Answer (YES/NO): NO